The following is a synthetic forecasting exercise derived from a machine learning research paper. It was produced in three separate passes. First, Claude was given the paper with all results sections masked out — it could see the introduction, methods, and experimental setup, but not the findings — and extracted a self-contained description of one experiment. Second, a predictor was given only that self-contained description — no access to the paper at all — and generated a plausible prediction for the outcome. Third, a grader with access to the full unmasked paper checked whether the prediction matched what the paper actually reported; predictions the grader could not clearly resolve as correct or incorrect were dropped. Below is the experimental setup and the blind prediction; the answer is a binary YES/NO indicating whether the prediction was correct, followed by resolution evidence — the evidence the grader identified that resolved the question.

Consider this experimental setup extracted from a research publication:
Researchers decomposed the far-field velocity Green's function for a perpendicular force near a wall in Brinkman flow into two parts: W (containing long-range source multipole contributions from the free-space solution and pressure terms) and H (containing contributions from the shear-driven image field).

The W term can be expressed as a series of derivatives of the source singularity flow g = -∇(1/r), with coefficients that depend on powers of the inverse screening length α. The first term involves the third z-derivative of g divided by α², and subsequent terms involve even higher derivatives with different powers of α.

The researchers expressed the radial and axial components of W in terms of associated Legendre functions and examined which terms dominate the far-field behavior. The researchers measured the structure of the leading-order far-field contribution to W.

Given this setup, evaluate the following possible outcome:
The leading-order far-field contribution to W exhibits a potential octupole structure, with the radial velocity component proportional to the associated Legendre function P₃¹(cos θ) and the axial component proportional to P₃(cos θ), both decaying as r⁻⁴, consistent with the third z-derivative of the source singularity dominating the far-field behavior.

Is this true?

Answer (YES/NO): NO